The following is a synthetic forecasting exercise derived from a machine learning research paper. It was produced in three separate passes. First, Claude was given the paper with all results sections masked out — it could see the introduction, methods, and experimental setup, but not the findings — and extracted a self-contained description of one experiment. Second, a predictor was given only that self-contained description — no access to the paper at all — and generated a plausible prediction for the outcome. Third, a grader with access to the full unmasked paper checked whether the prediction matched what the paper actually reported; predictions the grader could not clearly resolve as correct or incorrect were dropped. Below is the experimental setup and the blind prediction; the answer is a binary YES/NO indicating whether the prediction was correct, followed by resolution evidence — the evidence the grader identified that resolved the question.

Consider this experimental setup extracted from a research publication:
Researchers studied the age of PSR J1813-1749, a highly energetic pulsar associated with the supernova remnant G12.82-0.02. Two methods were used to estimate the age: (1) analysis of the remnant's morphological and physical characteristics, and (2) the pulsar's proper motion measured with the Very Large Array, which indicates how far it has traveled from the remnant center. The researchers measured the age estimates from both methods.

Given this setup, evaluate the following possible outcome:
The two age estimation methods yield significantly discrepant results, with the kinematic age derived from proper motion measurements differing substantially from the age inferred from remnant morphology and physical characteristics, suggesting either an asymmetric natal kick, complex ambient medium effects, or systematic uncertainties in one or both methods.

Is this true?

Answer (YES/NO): NO